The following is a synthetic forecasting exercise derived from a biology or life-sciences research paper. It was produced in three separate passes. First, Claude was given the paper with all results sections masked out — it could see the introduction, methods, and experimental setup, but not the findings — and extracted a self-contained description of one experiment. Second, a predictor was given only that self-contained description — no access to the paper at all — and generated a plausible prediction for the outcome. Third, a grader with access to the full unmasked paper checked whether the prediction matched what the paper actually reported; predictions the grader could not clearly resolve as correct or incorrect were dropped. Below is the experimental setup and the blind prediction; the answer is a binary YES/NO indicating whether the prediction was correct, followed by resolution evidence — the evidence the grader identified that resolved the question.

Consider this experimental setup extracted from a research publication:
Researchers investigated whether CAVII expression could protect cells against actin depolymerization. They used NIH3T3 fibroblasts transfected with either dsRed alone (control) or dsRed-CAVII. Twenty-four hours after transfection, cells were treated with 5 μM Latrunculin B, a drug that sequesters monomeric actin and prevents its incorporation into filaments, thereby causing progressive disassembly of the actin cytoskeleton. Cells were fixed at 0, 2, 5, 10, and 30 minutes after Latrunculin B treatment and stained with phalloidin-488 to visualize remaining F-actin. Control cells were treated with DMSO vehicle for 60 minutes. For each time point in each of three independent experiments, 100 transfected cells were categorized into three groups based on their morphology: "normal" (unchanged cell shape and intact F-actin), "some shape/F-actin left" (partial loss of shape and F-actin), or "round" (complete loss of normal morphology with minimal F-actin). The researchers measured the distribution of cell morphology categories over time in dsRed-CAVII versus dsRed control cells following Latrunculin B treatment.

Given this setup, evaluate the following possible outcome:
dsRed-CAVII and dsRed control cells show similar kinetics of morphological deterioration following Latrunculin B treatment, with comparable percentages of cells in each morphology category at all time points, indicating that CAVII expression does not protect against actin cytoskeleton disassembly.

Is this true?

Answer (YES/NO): NO